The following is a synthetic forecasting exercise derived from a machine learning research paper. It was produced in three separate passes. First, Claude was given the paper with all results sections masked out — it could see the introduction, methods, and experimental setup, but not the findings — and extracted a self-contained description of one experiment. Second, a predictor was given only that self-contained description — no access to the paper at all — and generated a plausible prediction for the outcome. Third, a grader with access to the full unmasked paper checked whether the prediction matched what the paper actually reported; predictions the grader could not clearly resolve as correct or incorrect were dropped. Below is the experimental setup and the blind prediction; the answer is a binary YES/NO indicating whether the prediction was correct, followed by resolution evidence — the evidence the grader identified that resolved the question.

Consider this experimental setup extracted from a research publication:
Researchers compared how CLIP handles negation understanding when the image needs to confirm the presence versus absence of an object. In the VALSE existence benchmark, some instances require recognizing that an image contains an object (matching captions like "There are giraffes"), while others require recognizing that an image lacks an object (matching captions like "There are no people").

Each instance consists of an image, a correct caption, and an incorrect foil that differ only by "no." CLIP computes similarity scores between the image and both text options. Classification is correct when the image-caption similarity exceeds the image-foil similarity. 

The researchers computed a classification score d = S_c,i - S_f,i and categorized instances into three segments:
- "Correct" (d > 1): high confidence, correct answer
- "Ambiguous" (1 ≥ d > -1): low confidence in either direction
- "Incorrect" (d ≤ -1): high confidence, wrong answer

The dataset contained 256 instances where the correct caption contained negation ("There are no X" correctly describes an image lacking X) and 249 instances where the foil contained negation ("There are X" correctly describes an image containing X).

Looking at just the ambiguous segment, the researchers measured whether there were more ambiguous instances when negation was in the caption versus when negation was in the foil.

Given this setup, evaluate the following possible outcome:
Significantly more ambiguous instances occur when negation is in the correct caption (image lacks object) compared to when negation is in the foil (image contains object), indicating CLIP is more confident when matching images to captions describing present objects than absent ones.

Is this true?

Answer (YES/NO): NO